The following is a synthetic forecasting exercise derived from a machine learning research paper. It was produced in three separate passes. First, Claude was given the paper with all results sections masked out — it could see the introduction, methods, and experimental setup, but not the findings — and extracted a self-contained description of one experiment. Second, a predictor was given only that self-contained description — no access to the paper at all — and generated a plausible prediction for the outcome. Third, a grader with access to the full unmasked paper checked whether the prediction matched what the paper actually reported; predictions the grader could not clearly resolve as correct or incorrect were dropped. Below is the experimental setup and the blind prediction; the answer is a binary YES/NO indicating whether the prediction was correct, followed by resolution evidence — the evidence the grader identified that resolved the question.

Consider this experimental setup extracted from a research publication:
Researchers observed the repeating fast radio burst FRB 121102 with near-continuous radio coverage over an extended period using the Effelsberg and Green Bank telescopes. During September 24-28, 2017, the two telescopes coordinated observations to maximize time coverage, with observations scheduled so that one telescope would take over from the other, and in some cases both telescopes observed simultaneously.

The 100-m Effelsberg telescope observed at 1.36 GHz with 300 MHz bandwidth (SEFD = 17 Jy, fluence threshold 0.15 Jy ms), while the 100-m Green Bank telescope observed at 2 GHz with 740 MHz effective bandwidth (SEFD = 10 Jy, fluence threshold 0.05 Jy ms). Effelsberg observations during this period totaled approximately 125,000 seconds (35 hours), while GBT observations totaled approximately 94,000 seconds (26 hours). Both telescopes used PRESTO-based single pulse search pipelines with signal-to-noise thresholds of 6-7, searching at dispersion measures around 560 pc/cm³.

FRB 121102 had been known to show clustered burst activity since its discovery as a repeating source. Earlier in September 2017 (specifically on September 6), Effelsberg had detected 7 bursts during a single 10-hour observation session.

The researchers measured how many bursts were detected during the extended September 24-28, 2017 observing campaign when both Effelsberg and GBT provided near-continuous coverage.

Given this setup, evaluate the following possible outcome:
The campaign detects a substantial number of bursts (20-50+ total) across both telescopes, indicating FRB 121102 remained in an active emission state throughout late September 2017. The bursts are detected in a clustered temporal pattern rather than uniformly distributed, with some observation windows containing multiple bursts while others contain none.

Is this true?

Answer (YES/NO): NO